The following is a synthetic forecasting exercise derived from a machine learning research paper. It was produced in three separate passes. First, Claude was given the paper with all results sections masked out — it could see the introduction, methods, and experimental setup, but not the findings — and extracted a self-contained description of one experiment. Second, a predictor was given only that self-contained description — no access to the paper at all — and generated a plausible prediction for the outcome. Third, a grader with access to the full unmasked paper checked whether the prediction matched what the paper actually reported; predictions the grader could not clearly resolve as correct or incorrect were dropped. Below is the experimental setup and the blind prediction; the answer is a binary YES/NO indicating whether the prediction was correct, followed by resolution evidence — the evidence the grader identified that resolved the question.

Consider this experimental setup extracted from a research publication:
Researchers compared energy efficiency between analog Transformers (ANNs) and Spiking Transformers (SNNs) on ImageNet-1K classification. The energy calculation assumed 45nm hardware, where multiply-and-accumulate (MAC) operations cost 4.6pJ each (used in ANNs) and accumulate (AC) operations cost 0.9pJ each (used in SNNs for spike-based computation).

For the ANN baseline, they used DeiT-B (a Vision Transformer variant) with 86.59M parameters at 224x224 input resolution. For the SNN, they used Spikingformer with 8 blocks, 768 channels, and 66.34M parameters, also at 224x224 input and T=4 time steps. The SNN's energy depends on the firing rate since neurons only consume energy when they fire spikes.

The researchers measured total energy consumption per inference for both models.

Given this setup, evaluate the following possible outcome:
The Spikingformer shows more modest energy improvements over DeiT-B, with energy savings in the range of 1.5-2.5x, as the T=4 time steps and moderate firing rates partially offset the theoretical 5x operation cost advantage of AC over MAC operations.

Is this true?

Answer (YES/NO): NO